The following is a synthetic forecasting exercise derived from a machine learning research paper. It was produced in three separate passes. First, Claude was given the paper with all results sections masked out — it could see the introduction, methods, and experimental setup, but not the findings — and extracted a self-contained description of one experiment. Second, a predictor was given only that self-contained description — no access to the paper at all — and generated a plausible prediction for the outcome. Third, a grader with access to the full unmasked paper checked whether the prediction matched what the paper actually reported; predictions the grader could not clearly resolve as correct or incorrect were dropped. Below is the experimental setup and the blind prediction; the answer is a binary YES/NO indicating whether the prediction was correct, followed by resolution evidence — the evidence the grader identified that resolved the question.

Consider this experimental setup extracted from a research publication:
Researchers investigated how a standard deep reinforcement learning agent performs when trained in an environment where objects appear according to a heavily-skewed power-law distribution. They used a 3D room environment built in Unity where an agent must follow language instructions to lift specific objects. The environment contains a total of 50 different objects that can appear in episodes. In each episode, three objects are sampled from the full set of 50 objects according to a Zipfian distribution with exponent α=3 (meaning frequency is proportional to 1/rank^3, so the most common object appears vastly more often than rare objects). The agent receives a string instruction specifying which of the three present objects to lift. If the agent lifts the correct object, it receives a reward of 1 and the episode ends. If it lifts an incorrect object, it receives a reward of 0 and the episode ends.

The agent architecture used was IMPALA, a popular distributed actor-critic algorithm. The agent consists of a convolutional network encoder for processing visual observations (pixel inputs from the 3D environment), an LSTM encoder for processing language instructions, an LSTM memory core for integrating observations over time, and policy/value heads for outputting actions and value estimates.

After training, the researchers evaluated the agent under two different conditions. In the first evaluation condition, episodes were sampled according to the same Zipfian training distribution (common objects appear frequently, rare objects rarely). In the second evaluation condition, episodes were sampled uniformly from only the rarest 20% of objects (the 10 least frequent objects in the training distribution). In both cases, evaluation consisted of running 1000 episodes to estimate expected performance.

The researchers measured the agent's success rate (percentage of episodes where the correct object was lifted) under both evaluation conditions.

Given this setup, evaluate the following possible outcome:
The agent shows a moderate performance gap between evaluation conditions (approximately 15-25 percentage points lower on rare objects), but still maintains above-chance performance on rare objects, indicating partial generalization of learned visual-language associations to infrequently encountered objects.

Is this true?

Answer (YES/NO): NO